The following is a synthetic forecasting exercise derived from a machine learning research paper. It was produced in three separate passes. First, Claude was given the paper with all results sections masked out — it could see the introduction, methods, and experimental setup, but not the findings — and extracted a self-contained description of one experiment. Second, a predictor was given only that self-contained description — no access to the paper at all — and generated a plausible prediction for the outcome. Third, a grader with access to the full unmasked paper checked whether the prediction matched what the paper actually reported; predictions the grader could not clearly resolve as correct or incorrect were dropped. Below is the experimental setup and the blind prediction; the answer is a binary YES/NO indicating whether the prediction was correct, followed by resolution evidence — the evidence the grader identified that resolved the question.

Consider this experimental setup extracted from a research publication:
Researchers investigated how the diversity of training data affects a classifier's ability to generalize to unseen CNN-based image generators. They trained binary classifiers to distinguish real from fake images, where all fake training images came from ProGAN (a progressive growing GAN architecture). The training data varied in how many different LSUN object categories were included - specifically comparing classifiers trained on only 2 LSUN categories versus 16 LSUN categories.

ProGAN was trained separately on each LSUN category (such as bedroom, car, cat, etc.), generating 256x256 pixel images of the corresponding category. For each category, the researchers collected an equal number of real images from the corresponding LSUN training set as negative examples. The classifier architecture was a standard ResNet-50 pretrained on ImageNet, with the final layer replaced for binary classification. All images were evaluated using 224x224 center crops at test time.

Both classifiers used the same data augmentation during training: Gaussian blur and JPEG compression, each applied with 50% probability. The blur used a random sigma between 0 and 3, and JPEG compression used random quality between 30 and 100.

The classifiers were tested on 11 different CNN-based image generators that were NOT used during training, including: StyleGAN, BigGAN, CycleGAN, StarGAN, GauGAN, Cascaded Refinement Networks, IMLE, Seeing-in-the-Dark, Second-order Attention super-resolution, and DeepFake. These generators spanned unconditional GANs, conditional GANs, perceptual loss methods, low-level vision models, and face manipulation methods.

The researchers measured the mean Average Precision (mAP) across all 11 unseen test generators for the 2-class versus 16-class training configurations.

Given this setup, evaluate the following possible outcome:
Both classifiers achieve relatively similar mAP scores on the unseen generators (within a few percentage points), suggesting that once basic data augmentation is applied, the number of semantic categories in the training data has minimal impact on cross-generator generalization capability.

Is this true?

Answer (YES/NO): NO